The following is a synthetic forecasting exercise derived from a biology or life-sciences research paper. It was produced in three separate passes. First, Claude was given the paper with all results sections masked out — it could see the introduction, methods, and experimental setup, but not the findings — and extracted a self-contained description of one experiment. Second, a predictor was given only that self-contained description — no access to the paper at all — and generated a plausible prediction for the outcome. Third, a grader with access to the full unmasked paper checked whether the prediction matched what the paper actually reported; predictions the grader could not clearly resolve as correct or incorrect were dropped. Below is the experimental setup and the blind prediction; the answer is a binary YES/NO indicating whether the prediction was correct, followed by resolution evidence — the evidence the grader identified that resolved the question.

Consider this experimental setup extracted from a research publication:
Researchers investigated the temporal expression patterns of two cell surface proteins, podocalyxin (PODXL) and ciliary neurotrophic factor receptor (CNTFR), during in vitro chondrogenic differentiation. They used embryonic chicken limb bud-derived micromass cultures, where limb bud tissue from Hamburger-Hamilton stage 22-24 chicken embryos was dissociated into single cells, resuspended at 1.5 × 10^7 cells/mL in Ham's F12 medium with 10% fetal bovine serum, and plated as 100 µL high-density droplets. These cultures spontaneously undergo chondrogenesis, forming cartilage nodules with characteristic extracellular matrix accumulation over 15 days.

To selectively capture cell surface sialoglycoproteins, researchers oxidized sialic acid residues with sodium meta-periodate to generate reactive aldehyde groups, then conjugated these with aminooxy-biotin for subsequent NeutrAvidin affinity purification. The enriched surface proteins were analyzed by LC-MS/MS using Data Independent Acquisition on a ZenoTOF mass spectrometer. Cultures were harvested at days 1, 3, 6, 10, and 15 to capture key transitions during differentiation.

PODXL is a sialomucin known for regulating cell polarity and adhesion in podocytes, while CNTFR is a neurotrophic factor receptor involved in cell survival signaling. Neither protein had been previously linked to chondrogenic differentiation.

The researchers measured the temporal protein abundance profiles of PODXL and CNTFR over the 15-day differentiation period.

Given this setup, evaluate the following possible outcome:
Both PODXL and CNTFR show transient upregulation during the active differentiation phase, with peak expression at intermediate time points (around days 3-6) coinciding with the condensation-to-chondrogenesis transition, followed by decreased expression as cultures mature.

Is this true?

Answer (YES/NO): NO